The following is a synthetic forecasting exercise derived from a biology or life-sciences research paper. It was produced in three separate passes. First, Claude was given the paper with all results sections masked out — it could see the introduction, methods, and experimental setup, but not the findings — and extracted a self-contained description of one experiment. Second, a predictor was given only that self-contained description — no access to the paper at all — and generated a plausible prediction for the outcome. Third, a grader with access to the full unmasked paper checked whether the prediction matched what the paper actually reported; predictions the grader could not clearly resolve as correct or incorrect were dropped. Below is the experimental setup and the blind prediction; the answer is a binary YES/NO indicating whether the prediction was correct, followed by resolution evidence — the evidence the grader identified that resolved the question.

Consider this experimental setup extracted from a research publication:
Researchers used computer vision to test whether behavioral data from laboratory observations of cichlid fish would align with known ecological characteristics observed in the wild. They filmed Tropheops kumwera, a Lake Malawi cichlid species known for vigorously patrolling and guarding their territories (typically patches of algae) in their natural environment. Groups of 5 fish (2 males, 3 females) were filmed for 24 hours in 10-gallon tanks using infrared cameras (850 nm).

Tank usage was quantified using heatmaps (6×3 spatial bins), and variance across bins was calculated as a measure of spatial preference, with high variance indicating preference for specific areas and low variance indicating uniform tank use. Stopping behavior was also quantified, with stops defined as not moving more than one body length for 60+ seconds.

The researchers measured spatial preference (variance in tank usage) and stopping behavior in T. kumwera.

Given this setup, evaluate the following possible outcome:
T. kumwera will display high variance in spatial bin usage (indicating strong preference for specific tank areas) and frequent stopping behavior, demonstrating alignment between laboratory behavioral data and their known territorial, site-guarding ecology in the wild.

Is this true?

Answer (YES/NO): NO